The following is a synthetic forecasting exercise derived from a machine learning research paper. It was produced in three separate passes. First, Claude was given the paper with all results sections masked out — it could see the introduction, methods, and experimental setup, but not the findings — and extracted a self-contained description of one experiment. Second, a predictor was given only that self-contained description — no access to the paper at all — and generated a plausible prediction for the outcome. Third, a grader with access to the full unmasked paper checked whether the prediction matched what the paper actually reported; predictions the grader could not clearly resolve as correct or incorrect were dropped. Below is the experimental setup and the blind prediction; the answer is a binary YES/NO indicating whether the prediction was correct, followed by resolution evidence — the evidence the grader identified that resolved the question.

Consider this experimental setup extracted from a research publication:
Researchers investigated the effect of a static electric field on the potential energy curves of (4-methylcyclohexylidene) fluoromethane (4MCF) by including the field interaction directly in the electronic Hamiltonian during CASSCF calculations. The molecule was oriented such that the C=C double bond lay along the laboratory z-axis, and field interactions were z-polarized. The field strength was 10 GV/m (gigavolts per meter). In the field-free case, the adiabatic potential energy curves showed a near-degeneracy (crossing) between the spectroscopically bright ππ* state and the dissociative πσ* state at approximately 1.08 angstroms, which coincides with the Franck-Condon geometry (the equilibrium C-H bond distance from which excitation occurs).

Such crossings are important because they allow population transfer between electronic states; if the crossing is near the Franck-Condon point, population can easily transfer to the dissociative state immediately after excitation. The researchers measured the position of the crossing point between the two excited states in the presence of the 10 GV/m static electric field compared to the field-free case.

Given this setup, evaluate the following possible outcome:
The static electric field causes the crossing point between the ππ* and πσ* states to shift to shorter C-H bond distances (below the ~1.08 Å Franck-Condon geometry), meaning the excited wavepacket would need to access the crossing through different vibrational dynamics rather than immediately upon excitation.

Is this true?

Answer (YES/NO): NO